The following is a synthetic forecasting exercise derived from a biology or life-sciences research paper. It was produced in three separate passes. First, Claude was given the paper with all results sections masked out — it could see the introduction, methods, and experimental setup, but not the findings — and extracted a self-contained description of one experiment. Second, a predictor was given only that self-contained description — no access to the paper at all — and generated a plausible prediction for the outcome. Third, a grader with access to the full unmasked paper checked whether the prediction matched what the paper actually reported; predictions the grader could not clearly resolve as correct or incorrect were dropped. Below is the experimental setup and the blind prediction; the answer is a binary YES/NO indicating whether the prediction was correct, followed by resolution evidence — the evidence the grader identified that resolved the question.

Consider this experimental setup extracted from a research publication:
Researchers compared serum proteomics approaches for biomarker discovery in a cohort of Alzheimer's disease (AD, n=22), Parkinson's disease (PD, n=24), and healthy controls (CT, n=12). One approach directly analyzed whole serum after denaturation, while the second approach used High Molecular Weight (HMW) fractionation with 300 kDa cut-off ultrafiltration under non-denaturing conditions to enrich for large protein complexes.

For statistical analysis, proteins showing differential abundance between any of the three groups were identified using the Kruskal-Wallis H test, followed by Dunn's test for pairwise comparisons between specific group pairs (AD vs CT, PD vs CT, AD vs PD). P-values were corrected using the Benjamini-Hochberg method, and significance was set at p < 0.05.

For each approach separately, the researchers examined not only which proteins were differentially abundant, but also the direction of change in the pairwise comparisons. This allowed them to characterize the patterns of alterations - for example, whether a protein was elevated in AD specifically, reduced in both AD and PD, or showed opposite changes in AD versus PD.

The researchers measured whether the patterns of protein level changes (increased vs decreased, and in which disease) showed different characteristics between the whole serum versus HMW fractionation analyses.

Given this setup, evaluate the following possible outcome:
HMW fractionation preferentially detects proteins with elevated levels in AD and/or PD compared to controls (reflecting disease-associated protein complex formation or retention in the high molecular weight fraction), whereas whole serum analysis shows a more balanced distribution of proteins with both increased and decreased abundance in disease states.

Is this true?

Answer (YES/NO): NO